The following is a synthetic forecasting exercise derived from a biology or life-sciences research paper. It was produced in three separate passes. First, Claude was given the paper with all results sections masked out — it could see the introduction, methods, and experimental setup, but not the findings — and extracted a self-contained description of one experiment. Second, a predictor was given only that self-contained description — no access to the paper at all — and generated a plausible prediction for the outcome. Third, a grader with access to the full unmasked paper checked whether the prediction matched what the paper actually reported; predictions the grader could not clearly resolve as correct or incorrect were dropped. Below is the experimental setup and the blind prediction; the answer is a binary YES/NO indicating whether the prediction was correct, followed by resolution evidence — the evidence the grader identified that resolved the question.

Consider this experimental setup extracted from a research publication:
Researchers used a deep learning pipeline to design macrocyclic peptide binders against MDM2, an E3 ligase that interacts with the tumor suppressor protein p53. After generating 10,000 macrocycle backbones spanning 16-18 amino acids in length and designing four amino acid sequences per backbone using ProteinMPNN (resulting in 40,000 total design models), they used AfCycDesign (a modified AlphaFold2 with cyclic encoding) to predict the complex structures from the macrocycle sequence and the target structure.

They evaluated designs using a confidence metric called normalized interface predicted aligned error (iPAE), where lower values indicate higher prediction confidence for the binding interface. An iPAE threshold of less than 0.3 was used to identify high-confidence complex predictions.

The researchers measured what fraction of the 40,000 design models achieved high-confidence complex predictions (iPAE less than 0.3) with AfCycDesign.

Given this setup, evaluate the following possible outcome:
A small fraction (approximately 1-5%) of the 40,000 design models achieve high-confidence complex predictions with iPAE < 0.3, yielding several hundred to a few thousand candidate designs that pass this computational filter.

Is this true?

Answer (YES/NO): NO